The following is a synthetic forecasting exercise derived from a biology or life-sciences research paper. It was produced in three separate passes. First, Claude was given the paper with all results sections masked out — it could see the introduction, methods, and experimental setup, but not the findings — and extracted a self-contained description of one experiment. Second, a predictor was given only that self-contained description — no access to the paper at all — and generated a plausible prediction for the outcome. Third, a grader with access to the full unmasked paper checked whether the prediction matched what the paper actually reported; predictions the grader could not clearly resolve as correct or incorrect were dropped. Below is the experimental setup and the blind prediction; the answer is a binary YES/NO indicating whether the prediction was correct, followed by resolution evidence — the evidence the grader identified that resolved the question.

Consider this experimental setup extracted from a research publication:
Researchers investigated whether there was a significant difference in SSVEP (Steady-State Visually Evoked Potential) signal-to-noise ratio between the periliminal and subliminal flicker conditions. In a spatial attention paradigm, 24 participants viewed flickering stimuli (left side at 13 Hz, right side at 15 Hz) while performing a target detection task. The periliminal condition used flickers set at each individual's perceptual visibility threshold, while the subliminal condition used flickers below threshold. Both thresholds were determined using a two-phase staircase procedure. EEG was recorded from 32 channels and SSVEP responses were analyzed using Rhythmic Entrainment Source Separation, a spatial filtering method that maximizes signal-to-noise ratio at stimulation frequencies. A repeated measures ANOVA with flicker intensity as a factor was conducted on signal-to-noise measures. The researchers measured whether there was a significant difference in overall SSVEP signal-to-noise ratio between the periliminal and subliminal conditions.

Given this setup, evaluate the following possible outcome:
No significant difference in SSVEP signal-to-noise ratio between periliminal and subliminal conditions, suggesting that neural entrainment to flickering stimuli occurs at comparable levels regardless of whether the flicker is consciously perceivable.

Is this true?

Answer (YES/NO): YES